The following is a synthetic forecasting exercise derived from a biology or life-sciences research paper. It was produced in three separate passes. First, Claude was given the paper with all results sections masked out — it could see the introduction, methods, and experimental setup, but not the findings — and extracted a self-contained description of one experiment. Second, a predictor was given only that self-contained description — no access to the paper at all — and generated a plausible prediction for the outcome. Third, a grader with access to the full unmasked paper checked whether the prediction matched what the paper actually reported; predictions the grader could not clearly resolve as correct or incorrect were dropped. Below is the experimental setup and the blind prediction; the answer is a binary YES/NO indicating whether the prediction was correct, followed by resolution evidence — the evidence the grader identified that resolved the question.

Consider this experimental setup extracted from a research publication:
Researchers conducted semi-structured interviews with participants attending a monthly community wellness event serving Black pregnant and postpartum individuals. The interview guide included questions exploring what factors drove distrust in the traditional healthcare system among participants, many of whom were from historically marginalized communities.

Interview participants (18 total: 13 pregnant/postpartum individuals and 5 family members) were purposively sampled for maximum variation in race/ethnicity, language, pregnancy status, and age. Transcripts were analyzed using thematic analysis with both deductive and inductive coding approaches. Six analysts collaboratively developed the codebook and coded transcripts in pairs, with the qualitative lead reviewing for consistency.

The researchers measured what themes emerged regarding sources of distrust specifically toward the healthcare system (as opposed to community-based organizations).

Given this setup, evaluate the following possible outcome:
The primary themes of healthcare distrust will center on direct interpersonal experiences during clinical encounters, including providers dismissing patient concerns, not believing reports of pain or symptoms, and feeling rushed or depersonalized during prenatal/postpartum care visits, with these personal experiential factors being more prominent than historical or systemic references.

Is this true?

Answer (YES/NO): NO